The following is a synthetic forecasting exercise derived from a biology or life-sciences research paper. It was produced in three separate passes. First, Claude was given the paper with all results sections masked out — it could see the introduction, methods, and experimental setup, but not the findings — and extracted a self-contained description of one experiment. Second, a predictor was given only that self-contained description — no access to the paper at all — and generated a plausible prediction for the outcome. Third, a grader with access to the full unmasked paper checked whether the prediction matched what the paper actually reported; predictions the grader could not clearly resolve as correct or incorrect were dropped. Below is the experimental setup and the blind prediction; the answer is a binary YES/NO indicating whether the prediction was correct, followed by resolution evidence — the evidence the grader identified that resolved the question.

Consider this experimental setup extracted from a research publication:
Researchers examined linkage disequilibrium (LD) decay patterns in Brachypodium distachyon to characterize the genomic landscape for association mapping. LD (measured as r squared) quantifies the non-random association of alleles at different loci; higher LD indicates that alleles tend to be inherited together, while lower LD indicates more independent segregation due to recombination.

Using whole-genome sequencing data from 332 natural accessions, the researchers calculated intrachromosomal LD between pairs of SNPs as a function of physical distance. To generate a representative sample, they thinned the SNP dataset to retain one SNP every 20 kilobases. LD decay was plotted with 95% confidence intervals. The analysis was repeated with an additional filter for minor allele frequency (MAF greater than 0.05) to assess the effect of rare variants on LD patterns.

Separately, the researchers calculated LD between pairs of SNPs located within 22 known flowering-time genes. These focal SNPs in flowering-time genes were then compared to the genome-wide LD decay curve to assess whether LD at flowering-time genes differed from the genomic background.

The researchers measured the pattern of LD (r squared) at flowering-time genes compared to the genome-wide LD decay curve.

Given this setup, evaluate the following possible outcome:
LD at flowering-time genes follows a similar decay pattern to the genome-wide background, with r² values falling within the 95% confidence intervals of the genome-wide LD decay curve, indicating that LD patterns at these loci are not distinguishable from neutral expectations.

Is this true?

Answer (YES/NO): NO